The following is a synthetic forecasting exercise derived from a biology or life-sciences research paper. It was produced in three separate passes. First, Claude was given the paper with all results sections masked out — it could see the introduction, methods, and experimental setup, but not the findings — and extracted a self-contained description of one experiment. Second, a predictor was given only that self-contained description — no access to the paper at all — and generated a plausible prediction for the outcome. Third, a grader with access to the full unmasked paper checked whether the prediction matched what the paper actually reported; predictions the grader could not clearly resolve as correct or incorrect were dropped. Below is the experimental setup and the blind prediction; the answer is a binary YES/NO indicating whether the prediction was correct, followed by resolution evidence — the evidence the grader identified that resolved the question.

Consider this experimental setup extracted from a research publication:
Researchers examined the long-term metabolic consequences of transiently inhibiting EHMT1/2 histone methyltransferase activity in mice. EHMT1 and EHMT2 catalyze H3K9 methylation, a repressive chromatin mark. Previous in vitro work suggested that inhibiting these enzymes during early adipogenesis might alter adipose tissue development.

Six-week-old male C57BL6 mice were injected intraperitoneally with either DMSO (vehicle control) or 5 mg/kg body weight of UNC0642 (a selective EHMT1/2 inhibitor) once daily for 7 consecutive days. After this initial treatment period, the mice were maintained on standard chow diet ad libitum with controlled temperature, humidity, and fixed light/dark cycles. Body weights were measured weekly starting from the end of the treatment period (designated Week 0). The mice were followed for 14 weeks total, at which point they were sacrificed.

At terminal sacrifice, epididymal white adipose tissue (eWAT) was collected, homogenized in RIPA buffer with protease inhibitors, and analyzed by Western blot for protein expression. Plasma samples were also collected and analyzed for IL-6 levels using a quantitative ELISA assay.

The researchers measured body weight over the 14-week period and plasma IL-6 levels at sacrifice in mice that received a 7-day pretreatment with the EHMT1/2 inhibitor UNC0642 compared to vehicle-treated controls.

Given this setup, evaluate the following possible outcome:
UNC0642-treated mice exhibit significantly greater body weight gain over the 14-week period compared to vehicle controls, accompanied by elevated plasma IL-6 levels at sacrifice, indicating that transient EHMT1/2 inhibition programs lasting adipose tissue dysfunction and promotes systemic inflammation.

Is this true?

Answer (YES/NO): NO